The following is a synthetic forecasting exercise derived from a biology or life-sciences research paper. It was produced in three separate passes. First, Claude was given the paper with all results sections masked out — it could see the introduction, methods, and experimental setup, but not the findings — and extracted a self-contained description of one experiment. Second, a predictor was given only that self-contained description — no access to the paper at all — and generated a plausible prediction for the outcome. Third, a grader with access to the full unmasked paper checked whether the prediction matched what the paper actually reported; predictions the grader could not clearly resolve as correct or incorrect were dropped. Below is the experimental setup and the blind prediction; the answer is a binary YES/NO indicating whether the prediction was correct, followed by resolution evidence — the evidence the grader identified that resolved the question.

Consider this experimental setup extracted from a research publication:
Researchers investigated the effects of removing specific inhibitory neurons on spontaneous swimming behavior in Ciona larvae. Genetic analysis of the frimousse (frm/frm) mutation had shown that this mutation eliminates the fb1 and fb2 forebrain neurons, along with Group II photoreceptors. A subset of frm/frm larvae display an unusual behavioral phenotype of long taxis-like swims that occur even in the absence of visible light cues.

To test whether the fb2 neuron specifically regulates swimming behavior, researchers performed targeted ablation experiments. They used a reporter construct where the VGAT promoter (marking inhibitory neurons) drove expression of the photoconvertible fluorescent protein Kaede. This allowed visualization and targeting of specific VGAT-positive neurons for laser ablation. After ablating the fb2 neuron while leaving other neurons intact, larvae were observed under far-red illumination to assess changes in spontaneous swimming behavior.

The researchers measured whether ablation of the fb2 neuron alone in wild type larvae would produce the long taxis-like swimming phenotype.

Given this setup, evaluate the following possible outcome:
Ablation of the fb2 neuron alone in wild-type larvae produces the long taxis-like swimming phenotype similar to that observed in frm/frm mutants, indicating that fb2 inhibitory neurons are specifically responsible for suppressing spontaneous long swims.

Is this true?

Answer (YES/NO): YES